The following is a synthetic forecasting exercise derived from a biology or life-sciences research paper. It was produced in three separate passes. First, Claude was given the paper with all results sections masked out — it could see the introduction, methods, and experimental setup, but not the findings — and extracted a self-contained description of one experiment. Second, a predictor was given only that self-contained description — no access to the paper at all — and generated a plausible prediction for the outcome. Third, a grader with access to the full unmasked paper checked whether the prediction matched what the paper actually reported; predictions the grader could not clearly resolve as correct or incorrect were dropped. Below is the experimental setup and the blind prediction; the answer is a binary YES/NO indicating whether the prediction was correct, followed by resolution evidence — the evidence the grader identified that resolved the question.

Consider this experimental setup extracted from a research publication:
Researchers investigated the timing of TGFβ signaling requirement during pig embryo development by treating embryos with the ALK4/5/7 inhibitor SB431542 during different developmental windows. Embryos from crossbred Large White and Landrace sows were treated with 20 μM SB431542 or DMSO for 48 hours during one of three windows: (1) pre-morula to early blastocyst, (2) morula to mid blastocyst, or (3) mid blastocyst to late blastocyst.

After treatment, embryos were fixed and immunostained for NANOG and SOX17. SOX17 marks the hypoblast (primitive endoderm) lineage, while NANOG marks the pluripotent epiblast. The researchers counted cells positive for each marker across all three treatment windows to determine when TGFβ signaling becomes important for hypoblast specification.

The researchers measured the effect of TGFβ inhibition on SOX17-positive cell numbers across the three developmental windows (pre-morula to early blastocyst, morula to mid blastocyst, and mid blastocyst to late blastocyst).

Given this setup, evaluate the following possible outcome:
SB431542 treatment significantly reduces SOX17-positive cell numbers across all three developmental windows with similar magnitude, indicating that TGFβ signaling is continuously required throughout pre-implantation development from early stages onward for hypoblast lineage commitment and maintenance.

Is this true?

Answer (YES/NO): NO